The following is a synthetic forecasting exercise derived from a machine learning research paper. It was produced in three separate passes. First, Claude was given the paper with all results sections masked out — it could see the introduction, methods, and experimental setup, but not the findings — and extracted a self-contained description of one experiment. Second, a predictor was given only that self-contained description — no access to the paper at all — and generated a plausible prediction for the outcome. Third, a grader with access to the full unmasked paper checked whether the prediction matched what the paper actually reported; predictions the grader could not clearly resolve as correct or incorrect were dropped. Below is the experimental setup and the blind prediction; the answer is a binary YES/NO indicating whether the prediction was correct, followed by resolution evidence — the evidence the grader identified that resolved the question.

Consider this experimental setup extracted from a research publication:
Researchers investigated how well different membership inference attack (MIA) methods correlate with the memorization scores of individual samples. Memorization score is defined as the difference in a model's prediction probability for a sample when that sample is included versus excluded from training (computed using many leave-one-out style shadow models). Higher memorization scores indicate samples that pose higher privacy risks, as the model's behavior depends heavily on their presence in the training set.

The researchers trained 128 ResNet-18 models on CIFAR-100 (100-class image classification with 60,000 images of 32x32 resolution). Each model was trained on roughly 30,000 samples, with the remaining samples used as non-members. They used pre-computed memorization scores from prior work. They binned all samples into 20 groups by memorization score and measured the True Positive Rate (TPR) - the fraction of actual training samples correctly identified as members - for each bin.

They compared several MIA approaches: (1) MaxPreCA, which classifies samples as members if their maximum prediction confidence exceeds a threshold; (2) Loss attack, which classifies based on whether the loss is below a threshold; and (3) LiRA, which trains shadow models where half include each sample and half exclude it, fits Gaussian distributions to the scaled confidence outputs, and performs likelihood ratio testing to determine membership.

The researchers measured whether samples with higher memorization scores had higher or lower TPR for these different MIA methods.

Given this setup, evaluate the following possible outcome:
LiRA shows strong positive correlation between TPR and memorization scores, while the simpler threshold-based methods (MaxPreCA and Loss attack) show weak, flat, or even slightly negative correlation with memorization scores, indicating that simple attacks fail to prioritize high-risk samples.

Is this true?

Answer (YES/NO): NO